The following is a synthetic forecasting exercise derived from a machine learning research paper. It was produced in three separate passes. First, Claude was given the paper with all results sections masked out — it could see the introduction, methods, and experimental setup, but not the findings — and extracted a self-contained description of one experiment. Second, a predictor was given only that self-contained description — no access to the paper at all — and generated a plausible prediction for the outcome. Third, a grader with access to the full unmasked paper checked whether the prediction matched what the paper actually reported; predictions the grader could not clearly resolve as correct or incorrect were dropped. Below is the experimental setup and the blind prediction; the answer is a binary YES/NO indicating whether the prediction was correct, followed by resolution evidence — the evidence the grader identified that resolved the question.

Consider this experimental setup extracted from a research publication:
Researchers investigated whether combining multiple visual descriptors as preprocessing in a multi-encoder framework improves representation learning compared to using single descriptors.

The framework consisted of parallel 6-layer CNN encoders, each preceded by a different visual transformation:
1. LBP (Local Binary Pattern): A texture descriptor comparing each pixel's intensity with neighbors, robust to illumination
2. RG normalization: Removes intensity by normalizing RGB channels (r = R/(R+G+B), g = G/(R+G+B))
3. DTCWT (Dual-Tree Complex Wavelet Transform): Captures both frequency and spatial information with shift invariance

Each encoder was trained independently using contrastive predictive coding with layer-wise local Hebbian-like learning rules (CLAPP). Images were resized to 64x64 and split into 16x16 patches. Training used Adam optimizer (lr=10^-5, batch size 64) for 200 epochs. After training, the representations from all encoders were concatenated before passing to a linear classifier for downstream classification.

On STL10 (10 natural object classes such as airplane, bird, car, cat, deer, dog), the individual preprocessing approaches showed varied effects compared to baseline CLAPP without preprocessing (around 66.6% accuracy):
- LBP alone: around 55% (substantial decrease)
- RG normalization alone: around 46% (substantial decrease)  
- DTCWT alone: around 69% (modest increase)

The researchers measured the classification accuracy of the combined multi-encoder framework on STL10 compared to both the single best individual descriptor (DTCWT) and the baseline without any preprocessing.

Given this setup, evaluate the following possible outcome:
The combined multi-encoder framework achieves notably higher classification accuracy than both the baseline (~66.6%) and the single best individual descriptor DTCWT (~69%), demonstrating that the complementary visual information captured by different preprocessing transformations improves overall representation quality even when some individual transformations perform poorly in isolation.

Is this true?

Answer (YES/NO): YES